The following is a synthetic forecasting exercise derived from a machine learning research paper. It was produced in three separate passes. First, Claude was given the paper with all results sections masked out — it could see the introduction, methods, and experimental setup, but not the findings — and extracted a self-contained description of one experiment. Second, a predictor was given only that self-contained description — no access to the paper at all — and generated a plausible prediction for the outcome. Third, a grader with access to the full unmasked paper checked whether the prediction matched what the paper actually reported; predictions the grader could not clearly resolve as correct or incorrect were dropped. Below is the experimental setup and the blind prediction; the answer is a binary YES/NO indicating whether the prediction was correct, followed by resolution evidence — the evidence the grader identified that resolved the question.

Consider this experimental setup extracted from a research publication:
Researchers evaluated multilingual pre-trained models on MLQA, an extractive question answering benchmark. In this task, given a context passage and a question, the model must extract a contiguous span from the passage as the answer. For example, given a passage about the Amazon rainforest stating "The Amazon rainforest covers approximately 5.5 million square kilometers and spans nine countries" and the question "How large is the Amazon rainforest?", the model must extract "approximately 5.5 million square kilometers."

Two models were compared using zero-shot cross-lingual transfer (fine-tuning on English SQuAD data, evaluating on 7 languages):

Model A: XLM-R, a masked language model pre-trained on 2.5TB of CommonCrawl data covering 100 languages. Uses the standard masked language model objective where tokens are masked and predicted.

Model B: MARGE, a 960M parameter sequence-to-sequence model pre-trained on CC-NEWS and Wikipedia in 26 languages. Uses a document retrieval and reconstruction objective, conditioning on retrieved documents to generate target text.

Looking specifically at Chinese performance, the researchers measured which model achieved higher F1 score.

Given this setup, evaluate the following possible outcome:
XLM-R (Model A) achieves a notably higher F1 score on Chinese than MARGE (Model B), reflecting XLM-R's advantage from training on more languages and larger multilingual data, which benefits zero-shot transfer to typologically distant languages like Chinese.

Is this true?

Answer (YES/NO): NO